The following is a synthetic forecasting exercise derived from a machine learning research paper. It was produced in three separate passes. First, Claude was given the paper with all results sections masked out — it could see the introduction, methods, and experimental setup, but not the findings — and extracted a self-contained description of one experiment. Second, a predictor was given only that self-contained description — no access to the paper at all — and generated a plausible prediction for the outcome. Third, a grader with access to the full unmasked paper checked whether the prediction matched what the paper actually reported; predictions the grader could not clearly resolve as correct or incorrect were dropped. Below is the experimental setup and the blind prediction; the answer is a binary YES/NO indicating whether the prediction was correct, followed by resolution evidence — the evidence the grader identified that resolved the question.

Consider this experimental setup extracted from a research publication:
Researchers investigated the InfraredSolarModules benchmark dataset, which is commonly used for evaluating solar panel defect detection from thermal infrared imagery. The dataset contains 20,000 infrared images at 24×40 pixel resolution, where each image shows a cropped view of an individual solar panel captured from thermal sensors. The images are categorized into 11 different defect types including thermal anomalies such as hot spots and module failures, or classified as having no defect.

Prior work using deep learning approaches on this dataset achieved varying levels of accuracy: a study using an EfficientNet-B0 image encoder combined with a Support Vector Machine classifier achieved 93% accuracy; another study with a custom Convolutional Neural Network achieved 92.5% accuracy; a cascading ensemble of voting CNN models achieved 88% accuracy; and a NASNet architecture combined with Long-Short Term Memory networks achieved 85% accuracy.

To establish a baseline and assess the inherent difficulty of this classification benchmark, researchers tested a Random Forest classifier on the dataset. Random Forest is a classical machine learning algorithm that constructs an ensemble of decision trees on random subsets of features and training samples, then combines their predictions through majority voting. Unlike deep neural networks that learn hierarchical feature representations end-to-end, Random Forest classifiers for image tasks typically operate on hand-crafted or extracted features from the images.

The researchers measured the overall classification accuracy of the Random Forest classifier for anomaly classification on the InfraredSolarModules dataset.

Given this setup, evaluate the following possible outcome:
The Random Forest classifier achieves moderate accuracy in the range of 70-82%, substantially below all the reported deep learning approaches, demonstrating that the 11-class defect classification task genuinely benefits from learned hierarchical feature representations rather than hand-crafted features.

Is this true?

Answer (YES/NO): NO